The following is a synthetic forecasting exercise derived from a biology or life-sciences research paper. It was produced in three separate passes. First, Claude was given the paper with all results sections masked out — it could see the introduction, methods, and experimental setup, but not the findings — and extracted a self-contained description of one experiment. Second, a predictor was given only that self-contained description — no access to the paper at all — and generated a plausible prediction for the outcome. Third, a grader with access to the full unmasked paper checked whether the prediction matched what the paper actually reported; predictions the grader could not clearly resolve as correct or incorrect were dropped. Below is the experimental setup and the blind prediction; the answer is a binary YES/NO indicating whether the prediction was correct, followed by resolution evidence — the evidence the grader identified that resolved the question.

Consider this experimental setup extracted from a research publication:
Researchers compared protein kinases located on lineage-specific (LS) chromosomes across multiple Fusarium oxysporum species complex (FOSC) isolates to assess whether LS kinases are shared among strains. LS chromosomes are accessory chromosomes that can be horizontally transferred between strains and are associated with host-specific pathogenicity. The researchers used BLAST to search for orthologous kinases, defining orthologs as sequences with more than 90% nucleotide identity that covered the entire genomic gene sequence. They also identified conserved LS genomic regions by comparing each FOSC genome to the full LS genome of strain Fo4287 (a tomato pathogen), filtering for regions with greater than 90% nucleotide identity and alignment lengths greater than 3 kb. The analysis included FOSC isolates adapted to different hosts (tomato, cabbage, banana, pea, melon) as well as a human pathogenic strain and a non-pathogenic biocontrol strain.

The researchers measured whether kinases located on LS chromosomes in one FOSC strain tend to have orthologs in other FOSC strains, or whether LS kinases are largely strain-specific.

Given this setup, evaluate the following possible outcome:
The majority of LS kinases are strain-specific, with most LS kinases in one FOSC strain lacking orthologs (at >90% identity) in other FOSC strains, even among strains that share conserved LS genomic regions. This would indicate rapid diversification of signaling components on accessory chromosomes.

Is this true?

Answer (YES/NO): YES